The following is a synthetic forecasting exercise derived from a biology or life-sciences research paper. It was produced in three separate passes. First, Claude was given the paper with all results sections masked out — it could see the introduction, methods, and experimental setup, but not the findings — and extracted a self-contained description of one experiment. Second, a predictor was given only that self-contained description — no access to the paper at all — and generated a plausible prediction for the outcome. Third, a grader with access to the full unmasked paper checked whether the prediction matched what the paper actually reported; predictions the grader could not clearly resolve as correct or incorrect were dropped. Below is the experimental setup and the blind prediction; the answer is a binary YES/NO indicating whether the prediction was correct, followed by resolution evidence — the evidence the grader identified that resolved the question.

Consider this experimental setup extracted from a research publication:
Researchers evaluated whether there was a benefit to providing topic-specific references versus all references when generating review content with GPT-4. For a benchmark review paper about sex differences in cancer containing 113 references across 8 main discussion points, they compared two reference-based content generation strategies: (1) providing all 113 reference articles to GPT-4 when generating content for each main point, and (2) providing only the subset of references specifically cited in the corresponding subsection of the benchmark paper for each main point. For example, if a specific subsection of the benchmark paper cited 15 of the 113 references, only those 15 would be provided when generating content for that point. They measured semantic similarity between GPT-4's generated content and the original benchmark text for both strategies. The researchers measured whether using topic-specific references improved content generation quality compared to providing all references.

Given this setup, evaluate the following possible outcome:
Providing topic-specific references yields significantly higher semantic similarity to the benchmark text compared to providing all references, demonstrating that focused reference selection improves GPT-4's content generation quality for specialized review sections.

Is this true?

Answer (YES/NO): NO